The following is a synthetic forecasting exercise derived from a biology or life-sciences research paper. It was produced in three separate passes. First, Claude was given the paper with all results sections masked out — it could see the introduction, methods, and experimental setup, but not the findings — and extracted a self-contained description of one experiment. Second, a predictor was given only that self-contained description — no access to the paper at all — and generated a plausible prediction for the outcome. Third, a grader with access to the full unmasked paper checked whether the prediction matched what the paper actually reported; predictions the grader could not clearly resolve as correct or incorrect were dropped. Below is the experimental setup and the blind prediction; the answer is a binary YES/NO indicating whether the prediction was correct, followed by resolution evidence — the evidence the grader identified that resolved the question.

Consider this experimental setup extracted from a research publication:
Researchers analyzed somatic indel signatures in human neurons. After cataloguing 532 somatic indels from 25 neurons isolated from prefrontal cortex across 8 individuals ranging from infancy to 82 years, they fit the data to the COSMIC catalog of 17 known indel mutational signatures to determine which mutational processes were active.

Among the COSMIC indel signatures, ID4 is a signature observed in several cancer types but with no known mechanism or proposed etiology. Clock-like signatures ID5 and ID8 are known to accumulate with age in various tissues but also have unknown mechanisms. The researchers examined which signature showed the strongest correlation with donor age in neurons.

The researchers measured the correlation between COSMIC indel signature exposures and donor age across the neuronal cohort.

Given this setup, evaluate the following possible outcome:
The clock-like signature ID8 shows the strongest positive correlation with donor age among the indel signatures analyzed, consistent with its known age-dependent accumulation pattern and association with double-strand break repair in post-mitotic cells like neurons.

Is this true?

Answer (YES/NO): NO